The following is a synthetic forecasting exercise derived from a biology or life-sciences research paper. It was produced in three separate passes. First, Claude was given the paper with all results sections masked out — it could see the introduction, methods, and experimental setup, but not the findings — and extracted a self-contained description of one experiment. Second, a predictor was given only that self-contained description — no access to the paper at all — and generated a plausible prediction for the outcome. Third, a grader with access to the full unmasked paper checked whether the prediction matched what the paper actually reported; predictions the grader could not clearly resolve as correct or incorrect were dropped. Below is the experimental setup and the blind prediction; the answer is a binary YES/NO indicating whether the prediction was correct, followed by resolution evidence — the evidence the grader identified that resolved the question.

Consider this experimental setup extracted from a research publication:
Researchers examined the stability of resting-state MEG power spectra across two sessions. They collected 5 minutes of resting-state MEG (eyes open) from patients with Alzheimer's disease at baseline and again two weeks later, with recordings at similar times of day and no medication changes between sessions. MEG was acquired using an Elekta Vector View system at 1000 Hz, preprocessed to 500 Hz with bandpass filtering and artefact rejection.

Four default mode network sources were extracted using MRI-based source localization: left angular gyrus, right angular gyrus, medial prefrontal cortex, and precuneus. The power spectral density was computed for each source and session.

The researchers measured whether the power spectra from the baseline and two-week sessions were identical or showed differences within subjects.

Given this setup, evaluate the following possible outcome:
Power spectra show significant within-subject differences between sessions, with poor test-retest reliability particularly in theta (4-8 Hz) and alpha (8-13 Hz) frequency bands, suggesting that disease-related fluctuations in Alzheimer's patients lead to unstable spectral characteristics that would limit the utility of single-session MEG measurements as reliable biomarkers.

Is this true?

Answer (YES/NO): NO